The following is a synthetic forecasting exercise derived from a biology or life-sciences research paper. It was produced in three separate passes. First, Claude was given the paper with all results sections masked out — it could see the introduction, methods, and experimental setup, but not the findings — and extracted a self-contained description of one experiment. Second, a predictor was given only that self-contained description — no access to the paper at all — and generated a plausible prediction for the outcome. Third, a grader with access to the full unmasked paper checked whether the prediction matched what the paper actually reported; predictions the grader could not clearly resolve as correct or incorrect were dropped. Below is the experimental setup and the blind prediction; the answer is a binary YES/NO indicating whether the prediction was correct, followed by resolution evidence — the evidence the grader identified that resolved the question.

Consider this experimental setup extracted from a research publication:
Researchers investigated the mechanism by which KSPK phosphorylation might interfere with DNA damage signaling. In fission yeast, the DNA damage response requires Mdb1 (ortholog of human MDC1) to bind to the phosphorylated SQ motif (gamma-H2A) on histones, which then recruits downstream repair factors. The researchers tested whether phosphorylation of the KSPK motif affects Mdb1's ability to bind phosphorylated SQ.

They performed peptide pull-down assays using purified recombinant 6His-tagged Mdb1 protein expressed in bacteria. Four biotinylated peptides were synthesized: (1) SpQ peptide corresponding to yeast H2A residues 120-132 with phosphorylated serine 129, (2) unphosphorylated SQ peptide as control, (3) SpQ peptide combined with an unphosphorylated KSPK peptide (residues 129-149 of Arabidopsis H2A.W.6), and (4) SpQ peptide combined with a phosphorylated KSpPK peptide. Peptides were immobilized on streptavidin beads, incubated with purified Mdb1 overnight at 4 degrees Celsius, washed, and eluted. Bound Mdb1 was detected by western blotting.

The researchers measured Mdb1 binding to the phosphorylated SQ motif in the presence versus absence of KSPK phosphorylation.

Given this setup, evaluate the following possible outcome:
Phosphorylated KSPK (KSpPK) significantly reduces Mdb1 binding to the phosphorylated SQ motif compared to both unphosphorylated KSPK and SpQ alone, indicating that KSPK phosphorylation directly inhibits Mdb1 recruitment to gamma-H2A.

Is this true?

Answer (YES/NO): YES